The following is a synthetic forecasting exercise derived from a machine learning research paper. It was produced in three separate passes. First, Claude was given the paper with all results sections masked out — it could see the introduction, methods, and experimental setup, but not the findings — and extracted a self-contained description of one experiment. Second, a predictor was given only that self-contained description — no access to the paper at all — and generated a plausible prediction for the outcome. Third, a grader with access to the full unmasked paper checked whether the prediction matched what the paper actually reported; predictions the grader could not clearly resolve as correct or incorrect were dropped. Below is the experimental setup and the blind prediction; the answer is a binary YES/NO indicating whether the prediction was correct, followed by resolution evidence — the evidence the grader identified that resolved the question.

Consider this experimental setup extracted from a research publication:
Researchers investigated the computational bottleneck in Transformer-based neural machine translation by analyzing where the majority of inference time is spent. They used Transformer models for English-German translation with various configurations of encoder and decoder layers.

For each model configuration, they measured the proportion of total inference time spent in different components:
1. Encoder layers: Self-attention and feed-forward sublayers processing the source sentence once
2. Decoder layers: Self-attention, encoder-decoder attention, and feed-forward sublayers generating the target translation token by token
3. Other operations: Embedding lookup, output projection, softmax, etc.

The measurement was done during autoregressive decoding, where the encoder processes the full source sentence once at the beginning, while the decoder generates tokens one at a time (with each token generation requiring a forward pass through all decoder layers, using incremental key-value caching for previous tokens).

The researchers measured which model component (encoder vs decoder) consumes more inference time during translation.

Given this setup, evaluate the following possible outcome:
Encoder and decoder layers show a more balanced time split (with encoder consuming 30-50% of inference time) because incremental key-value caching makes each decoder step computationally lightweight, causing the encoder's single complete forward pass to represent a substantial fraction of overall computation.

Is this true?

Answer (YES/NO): NO